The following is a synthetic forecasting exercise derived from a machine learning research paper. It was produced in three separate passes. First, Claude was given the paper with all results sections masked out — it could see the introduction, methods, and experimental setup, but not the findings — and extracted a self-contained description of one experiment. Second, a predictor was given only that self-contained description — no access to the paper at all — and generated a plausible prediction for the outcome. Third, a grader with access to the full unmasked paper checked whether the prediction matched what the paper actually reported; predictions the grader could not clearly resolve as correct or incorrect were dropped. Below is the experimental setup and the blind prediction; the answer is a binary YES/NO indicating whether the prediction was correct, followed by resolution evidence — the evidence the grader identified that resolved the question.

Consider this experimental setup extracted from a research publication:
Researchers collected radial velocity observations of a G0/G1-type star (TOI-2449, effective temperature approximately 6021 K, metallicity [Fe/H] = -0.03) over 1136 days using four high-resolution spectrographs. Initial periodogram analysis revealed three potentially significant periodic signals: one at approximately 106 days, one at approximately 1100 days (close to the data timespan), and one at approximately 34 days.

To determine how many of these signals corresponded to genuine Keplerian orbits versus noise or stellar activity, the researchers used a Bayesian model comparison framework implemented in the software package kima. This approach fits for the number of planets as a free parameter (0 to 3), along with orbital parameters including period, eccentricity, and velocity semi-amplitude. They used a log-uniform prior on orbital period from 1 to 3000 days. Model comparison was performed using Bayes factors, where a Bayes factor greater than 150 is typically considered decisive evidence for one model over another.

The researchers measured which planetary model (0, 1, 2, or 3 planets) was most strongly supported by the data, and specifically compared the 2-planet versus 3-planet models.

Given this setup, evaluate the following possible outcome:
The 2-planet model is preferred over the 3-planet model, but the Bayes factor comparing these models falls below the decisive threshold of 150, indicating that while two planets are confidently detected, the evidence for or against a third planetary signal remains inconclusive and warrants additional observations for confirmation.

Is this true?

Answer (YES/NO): NO